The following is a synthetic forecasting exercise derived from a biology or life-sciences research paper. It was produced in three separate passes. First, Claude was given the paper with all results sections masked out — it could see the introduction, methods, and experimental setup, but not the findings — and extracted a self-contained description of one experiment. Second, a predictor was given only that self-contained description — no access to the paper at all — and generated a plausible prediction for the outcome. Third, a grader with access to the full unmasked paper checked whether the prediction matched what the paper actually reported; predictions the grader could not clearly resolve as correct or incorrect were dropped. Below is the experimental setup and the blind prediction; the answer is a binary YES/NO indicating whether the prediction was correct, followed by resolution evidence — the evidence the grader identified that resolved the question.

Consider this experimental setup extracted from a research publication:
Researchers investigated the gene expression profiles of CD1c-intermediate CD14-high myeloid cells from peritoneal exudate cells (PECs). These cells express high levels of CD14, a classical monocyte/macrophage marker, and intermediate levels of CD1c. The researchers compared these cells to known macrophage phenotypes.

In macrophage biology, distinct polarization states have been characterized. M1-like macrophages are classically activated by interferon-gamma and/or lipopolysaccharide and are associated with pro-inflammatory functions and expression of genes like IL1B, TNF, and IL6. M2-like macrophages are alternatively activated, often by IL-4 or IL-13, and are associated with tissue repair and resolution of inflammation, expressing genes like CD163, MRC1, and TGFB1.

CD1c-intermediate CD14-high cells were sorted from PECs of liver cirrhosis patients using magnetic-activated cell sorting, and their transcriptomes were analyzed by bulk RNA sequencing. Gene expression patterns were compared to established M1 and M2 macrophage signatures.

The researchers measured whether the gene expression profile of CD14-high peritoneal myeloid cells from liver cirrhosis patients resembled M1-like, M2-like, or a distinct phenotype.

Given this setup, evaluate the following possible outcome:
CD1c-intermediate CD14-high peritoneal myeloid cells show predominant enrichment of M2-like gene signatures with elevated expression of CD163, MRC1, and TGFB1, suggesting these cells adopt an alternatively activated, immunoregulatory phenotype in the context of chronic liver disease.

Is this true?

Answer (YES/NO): NO